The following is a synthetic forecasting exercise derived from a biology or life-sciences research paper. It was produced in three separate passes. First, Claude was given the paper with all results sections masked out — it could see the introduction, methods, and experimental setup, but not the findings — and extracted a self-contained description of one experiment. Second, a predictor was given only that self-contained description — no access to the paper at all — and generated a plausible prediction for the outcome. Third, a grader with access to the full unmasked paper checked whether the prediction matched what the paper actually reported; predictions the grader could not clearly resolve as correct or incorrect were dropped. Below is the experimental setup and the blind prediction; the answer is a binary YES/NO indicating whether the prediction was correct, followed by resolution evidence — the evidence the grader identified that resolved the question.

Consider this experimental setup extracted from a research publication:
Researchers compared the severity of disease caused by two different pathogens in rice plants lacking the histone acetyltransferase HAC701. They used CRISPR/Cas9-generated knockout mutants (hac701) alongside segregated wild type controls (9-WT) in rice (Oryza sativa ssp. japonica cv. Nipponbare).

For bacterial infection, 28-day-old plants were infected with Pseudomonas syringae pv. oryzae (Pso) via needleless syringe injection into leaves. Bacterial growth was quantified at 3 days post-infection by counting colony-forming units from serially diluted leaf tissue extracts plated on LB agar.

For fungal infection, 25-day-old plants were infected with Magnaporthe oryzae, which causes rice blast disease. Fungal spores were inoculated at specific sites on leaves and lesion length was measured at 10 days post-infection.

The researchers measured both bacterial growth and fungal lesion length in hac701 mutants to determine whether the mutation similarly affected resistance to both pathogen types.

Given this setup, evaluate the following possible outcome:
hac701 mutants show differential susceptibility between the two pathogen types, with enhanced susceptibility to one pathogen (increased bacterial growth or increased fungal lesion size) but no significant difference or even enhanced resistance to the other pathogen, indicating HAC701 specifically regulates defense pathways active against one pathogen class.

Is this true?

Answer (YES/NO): NO